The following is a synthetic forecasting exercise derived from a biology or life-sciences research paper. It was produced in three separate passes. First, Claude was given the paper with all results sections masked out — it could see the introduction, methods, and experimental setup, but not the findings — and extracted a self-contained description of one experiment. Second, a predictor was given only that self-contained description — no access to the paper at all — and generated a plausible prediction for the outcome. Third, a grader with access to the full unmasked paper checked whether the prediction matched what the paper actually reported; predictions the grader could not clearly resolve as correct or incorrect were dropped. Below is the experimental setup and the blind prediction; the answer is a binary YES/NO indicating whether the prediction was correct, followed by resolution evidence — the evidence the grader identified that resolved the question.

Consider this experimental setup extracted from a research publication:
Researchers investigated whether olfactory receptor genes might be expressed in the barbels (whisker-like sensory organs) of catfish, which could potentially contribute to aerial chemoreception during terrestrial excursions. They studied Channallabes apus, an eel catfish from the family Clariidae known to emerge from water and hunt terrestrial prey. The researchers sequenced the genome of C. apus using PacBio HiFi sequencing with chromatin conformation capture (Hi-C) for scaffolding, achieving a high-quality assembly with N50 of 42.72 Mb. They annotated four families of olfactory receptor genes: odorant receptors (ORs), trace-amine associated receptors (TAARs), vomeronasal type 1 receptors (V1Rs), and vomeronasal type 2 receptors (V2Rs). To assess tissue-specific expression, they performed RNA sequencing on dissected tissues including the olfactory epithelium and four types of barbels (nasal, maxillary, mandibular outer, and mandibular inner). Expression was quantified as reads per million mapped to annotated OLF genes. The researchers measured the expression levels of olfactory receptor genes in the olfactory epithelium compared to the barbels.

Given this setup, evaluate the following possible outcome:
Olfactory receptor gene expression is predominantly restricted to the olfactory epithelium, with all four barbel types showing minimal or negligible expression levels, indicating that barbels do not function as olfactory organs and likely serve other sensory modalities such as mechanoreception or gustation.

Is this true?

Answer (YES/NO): YES